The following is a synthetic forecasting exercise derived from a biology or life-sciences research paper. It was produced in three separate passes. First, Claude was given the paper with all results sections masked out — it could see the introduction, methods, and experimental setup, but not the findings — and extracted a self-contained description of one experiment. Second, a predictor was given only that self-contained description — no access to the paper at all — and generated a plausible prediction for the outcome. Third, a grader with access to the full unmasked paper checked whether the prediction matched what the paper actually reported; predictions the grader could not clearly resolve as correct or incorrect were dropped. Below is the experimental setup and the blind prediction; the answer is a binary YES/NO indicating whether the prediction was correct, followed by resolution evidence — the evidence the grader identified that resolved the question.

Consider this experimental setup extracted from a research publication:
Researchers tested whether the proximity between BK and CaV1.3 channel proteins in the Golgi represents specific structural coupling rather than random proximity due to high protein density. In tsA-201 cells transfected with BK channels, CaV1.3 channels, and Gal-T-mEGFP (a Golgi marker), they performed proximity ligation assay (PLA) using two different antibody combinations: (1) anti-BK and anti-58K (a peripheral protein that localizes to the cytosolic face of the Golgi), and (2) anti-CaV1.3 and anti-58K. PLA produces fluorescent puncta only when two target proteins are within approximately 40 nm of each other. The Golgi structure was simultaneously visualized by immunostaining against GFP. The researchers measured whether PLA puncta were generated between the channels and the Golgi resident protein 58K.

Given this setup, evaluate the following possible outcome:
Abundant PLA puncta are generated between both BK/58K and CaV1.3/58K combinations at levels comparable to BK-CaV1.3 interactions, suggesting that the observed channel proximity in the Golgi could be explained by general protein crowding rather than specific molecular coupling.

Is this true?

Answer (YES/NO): NO